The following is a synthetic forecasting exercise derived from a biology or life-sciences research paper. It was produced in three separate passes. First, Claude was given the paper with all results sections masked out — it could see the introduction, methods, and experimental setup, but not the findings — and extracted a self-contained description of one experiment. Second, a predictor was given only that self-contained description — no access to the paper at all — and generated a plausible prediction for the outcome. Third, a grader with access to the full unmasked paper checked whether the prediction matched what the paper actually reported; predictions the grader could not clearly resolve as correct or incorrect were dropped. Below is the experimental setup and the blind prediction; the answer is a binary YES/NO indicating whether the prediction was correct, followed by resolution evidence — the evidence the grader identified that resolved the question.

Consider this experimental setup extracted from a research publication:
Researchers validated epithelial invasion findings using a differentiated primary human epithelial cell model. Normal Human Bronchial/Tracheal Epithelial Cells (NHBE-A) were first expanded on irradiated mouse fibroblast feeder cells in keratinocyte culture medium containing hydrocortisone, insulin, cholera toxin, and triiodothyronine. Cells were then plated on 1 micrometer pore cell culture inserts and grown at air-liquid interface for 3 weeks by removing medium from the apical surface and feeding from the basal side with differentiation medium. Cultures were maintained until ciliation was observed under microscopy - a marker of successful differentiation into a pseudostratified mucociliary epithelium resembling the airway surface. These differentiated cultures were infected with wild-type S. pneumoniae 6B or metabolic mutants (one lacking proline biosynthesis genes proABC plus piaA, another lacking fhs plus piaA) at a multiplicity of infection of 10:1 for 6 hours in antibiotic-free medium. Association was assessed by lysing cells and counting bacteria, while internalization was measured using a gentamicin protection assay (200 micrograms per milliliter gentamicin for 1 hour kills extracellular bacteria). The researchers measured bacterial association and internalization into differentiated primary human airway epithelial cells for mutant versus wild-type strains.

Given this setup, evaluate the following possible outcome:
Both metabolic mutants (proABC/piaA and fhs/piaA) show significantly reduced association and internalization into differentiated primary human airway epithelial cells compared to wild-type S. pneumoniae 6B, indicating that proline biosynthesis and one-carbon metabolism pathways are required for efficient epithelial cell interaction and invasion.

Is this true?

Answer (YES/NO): NO